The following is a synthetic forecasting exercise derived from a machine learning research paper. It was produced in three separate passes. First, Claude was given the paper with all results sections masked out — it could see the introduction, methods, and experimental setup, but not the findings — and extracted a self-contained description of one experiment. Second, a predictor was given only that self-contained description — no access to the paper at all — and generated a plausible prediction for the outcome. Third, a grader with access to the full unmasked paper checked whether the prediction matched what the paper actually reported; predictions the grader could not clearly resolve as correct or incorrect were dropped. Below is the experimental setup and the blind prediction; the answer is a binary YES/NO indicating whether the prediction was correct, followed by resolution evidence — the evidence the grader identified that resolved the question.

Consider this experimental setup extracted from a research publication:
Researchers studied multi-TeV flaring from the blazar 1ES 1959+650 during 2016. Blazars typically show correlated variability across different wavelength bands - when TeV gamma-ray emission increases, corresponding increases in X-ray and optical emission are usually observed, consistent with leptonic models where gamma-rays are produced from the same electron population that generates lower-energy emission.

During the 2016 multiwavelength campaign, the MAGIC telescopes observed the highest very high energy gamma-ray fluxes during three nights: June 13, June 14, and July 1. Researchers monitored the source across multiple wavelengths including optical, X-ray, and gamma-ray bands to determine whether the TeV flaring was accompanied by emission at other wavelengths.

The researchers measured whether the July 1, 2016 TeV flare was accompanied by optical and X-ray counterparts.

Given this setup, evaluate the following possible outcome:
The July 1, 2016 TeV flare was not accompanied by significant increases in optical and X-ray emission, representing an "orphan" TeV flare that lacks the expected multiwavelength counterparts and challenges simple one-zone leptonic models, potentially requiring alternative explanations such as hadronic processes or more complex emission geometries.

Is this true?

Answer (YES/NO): NO